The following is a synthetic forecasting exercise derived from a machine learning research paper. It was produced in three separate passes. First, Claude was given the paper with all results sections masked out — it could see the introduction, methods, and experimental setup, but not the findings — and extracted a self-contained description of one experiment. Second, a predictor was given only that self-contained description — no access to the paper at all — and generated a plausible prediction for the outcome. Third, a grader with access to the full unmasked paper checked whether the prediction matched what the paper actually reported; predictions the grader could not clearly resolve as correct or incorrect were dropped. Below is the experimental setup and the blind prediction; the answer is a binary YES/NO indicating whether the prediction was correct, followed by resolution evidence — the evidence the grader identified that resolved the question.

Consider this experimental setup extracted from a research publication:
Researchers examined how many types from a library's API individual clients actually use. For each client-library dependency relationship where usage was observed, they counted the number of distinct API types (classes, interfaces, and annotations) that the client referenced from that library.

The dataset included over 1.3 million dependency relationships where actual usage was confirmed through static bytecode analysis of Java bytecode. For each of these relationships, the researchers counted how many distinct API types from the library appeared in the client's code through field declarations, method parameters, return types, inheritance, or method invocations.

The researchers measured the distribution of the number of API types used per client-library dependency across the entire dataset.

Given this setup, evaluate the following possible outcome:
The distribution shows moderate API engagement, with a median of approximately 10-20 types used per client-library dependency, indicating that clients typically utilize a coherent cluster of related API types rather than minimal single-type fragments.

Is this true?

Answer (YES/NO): NO